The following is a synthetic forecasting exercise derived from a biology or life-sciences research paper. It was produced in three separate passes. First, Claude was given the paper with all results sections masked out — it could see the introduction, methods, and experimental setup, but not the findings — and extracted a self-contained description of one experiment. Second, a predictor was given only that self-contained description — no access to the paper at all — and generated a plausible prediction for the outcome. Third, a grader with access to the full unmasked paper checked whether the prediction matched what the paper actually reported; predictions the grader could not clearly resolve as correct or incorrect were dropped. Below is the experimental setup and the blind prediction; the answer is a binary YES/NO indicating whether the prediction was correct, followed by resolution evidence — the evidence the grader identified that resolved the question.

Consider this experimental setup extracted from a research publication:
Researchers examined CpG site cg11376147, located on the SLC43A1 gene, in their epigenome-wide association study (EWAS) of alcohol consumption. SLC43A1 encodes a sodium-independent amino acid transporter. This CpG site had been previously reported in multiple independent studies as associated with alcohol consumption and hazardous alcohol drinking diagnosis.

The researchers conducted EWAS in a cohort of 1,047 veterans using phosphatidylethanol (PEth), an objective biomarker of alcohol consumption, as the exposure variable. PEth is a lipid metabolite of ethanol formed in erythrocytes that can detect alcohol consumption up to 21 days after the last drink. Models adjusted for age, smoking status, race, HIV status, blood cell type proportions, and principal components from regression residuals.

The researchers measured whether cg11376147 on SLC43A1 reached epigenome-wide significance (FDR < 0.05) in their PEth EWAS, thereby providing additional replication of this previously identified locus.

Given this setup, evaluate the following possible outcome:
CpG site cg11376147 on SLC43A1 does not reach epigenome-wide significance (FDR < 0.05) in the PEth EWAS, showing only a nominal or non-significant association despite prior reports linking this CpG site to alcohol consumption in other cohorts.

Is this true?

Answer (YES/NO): NO